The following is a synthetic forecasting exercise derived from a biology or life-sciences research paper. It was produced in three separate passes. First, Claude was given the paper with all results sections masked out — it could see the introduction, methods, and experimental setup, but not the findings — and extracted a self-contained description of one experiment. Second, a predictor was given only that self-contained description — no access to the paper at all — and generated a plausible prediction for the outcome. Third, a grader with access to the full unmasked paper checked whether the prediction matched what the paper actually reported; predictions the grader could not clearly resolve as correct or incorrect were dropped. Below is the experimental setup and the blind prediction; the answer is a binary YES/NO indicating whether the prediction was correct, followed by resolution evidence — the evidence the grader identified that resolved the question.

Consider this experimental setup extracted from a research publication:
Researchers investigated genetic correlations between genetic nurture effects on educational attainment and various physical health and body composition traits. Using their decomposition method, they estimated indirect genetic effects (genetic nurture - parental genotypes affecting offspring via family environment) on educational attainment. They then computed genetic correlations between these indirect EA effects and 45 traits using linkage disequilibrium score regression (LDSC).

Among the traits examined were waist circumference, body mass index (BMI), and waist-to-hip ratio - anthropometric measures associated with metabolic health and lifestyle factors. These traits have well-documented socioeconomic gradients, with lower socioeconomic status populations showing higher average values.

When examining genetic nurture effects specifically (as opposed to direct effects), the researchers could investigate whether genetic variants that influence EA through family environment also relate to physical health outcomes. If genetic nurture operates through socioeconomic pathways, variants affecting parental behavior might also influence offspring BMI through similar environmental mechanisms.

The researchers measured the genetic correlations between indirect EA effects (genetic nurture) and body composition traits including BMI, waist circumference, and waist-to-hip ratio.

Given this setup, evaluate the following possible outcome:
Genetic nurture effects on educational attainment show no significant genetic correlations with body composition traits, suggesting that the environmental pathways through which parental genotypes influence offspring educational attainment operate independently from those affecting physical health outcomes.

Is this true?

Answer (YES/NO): NO